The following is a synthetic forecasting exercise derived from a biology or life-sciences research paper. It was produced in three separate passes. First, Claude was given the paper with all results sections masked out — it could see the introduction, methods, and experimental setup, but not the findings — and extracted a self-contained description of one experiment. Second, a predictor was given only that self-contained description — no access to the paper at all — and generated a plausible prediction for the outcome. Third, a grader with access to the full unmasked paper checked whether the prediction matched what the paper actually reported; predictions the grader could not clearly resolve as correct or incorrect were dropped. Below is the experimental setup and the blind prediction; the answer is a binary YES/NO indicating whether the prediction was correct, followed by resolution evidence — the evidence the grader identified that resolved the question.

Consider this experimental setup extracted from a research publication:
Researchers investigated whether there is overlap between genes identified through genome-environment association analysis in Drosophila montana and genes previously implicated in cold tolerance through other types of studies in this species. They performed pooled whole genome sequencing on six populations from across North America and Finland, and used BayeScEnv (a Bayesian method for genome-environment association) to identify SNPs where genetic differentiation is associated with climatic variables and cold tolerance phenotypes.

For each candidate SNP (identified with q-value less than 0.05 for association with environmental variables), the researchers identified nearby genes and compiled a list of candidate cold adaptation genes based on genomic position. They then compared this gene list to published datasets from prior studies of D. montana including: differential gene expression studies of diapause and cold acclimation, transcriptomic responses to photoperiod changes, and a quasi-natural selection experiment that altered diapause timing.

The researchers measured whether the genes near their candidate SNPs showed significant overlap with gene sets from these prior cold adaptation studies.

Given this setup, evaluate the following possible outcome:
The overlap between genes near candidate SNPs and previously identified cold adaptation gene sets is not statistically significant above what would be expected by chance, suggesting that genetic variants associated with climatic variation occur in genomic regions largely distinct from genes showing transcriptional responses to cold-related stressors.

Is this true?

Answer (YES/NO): NO